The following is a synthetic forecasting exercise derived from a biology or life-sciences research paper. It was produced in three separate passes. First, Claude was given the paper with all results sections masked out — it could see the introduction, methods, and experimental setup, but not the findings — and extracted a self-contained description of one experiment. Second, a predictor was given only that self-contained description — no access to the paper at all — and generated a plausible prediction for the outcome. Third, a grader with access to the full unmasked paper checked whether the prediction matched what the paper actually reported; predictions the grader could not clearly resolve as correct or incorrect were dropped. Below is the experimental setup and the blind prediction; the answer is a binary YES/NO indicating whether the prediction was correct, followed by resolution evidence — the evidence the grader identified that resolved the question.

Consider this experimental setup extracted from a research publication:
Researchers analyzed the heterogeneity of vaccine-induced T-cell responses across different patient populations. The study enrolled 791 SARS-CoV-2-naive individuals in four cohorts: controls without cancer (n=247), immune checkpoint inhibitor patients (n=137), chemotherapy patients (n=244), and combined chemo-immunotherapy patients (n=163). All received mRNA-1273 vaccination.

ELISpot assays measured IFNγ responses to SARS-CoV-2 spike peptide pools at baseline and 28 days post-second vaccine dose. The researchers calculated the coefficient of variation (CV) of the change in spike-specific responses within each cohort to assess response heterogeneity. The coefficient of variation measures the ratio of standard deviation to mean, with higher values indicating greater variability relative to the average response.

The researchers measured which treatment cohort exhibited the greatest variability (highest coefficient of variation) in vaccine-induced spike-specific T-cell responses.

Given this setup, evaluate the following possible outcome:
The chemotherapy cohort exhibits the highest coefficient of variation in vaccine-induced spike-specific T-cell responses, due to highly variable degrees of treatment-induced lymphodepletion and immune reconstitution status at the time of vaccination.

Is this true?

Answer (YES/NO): NO